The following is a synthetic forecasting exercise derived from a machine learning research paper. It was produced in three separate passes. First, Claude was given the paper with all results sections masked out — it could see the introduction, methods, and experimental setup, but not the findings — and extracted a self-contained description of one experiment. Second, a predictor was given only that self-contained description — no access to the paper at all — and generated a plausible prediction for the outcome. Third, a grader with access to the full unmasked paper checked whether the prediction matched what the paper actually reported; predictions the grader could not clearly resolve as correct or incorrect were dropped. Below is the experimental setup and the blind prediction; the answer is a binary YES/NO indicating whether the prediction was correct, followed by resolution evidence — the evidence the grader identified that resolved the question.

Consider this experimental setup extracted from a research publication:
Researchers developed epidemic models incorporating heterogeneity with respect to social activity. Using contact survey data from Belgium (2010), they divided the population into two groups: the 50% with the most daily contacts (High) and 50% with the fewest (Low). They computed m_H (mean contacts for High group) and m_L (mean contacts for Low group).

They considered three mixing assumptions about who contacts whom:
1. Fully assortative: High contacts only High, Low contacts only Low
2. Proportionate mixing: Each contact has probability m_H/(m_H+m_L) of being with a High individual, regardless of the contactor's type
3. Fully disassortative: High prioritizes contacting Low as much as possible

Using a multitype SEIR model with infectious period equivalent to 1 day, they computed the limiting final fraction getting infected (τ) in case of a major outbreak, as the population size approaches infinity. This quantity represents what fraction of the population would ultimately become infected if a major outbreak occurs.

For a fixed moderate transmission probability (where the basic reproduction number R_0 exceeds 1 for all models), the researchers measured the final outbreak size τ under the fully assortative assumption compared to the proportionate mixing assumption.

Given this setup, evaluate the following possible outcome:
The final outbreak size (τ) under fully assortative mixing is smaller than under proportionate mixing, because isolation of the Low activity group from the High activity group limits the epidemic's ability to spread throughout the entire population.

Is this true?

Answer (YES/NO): YES